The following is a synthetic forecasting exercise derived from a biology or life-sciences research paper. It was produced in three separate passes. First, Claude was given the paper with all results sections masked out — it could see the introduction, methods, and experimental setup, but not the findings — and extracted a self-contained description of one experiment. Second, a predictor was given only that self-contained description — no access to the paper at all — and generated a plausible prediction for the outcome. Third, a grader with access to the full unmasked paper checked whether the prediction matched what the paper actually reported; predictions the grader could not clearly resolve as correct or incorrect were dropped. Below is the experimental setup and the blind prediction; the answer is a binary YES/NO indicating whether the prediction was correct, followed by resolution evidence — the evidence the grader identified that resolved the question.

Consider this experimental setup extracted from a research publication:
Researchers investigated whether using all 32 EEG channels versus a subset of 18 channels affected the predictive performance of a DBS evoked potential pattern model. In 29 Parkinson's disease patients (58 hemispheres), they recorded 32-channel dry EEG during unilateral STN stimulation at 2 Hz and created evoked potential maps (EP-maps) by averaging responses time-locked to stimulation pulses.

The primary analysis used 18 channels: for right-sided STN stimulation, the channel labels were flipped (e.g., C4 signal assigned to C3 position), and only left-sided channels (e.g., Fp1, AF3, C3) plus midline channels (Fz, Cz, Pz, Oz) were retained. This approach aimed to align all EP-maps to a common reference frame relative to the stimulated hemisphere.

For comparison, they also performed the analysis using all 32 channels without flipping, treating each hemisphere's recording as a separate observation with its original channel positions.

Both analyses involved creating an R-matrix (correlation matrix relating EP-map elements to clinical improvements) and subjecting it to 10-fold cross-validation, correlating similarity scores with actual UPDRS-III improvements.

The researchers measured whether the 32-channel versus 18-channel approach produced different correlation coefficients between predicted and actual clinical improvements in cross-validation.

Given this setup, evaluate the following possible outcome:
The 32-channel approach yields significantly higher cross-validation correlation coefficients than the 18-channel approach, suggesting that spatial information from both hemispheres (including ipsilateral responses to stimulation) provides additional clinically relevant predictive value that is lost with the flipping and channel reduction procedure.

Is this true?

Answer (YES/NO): NO